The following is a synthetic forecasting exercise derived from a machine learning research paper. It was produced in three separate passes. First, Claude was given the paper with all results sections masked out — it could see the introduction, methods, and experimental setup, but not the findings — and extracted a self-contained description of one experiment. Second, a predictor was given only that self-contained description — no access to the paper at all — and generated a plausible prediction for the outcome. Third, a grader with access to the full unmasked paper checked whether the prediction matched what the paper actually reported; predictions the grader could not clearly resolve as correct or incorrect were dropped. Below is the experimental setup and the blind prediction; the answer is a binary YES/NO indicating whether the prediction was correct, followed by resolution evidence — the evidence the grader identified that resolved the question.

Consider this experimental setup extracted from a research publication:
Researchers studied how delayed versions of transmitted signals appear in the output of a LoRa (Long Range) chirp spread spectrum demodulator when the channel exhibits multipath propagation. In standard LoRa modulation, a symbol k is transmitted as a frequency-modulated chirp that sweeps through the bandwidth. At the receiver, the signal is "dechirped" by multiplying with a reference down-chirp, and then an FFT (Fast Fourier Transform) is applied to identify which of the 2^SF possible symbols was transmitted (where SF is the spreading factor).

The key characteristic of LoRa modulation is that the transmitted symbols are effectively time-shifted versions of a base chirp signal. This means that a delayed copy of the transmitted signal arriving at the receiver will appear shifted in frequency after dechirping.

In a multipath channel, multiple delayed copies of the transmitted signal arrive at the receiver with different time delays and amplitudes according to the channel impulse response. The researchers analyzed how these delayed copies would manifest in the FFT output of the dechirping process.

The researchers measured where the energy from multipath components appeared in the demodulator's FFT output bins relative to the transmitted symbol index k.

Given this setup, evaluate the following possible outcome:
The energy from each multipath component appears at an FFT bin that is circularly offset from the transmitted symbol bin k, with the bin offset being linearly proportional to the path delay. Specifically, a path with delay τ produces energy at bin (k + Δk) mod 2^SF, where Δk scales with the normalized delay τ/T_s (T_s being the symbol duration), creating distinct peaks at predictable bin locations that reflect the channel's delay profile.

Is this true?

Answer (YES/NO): YES